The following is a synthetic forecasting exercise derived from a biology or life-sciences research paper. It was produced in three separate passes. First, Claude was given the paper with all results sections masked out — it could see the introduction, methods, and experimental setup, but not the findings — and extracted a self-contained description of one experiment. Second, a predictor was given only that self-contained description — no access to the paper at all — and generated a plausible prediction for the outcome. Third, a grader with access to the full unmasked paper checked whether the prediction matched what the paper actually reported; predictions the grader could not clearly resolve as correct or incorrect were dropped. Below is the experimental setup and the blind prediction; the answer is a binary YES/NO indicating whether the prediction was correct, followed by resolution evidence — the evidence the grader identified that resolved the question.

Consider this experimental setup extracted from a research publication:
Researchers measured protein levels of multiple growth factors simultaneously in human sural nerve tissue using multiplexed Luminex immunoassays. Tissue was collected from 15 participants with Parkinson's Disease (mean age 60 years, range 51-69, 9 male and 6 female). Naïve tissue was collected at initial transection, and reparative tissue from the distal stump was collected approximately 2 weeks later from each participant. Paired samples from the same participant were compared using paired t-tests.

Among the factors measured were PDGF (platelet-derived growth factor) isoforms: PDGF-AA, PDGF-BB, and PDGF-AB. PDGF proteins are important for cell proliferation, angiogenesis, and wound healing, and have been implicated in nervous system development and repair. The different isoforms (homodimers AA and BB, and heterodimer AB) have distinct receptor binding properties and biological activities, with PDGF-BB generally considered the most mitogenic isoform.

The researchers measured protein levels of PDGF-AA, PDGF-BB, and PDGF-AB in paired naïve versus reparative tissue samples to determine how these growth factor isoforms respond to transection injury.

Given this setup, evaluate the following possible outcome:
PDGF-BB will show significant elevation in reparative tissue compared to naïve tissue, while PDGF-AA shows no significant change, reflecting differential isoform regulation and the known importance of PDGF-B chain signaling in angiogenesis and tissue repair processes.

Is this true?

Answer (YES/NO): YES